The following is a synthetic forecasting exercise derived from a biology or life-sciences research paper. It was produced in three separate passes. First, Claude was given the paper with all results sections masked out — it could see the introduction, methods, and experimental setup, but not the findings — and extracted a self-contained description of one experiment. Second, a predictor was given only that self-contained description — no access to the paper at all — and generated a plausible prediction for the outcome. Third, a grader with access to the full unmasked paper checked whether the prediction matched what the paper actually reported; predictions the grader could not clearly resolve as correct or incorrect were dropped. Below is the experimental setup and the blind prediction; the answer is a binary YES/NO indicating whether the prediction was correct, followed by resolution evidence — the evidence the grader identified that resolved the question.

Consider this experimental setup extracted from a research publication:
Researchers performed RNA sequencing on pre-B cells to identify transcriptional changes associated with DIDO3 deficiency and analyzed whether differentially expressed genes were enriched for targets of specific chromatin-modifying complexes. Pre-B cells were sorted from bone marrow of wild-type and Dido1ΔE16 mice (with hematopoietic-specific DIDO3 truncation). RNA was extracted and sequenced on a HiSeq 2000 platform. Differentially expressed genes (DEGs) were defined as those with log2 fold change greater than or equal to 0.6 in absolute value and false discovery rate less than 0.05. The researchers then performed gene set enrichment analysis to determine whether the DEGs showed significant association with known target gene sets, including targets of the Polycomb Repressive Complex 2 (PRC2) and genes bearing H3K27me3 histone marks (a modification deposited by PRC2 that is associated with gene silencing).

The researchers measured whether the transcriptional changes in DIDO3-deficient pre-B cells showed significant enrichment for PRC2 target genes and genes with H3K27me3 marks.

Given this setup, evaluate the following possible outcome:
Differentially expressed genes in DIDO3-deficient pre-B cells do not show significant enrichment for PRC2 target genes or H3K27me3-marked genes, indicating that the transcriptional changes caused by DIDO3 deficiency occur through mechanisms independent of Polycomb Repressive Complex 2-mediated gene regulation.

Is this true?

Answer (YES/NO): NO